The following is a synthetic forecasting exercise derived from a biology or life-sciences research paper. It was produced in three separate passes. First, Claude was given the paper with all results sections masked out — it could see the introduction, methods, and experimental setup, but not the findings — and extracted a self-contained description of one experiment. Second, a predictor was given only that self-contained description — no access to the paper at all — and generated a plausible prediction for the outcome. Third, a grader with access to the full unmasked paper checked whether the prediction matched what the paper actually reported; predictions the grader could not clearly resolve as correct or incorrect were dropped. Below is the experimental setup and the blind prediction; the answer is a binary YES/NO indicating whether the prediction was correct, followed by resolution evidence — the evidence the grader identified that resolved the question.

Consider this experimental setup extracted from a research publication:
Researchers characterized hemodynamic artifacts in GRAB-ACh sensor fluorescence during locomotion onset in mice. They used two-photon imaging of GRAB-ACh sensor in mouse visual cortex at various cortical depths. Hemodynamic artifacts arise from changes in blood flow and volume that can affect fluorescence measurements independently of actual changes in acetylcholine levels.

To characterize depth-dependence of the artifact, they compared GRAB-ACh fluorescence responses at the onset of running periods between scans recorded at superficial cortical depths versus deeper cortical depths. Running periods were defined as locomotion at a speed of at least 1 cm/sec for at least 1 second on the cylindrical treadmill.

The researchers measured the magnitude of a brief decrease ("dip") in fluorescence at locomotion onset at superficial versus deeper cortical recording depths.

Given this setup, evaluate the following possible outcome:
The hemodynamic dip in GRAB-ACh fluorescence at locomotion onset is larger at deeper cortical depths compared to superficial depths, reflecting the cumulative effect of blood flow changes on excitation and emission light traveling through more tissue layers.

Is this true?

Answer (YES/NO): YES